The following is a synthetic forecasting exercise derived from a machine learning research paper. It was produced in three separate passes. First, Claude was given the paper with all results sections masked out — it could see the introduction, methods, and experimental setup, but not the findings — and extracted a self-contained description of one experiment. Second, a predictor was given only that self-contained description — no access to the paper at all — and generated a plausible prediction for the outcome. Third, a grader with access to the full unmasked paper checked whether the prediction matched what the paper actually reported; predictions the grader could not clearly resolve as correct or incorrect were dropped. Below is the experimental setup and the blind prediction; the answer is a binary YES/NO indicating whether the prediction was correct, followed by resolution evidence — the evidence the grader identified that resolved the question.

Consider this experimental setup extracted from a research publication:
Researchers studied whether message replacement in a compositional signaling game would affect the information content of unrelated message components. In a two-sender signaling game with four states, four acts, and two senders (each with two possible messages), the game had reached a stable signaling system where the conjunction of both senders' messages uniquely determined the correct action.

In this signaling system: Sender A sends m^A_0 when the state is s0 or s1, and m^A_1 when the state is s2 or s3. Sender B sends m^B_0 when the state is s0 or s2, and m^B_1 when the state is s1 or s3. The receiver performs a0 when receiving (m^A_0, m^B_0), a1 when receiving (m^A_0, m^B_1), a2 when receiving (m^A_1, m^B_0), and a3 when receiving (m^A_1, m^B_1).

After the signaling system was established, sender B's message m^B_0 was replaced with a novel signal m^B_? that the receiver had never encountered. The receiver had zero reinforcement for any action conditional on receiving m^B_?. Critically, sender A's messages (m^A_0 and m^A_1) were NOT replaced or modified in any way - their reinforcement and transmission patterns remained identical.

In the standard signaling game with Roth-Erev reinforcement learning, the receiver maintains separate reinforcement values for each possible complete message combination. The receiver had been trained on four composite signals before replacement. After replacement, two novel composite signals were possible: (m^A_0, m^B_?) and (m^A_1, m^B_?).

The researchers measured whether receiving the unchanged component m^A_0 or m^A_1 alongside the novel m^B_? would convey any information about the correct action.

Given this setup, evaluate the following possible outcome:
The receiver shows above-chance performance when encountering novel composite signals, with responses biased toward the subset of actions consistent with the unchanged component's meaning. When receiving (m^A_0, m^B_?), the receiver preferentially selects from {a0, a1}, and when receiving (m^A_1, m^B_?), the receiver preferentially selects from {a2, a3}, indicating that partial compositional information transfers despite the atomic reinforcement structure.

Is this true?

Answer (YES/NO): NO